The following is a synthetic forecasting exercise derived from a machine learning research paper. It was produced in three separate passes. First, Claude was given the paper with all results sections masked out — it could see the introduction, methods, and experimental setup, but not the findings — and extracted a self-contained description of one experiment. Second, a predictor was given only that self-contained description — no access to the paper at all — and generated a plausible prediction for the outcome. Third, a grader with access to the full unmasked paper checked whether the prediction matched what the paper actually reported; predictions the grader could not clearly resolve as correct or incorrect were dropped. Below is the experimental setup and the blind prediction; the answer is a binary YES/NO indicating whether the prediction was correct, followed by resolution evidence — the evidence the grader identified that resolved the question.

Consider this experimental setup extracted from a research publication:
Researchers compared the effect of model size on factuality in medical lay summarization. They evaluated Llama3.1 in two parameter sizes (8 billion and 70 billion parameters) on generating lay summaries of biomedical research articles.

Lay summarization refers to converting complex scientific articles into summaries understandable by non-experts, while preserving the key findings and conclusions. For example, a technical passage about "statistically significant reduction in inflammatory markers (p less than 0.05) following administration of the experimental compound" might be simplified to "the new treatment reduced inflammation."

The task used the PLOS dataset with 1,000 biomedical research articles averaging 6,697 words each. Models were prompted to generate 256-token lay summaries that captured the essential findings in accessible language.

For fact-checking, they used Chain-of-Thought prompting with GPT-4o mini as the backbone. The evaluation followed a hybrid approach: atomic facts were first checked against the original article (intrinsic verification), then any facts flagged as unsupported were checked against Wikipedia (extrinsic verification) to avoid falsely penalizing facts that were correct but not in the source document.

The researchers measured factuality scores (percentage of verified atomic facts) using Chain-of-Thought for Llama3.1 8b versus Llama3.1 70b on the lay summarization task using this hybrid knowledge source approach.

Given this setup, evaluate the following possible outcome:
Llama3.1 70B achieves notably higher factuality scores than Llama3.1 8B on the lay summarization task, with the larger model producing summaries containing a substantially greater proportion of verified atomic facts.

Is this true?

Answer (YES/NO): NO